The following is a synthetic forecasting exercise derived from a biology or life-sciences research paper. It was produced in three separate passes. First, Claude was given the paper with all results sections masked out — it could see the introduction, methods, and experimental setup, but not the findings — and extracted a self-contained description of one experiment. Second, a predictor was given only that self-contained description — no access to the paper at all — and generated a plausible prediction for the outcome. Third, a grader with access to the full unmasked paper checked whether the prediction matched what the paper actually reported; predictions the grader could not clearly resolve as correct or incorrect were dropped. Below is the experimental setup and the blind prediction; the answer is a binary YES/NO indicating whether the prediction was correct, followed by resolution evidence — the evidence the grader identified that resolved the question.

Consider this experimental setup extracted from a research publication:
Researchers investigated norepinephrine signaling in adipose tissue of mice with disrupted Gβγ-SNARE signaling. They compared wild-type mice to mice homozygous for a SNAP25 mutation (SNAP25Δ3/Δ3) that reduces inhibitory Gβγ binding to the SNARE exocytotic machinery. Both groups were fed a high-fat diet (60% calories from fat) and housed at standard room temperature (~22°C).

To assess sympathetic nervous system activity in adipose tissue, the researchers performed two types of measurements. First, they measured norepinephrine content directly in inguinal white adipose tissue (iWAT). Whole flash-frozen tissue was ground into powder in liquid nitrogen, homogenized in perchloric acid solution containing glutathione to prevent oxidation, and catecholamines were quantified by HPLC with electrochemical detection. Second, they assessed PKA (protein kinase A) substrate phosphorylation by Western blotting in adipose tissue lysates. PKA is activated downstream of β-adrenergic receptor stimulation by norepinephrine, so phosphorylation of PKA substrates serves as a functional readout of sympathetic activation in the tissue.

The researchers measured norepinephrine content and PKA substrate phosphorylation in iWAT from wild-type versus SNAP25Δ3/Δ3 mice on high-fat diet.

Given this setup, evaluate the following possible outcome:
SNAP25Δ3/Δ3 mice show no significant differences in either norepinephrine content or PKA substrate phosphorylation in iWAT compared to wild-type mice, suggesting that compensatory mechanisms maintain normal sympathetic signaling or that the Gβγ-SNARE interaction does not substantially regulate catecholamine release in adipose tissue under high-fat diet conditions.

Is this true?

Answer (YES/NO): NO